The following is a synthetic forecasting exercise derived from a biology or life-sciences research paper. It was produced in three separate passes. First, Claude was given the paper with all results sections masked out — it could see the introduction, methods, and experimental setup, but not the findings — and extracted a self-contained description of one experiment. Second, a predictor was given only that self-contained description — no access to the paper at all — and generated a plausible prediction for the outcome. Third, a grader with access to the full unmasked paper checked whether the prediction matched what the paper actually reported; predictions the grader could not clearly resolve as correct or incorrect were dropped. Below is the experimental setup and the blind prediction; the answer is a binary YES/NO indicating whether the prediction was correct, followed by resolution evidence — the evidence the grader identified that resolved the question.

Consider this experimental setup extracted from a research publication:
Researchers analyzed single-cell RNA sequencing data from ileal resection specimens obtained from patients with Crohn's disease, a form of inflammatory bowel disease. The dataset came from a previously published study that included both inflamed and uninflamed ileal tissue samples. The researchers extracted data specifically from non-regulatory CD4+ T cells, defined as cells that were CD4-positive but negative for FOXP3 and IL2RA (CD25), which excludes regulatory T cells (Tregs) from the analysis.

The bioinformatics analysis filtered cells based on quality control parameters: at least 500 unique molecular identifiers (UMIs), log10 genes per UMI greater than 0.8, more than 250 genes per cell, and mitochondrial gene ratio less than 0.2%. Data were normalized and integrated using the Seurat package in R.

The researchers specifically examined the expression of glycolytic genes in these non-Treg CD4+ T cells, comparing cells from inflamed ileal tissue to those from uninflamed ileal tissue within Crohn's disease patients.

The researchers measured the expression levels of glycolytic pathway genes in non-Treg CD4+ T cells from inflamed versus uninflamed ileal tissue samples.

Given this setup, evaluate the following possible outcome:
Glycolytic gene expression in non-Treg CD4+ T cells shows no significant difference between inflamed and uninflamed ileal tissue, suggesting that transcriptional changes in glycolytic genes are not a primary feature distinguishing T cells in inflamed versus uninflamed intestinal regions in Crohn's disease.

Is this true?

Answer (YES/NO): NO